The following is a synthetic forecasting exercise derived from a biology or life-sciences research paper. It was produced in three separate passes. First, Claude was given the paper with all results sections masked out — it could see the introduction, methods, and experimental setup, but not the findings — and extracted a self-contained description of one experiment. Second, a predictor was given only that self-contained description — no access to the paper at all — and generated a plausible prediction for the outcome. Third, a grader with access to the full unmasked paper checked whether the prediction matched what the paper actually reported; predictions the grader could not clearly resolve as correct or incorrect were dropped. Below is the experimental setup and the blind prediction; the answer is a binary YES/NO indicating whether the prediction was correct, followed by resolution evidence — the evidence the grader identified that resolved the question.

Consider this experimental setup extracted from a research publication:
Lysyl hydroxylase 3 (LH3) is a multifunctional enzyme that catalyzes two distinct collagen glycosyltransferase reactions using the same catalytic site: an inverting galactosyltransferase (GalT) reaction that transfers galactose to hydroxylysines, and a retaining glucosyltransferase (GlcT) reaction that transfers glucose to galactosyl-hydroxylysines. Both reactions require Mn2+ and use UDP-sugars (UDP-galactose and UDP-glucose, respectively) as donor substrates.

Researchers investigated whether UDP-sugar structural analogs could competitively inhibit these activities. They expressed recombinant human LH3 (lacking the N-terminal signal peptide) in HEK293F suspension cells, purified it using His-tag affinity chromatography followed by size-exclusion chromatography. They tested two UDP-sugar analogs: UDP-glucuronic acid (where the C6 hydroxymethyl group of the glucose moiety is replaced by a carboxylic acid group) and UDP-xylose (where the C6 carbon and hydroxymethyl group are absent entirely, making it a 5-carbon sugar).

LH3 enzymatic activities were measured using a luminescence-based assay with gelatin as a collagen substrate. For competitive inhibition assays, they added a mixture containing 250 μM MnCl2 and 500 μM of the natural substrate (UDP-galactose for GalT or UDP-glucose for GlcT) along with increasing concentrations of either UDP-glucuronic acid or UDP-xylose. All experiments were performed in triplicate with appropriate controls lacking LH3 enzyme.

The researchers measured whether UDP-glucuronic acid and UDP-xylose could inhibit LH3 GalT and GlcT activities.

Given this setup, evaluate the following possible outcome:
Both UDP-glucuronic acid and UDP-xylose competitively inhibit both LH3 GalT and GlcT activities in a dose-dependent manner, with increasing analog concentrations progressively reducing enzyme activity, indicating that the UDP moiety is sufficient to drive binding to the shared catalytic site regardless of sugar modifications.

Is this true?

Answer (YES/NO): YES